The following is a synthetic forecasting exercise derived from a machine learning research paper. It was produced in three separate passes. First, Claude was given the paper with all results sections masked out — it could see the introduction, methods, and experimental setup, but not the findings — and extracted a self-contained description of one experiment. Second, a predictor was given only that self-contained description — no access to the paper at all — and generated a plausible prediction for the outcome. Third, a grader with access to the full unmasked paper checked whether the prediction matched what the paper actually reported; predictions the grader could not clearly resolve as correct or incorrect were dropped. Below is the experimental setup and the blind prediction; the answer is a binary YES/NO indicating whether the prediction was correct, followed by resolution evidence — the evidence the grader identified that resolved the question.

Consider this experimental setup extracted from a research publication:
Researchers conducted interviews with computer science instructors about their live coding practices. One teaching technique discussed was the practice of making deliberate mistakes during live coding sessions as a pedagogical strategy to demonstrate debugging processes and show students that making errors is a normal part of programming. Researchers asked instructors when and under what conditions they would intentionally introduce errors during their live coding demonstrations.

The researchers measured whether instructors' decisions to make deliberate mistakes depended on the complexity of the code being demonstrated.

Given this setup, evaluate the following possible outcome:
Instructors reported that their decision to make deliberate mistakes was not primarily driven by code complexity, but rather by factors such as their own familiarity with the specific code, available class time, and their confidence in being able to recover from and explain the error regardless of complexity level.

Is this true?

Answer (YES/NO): NO